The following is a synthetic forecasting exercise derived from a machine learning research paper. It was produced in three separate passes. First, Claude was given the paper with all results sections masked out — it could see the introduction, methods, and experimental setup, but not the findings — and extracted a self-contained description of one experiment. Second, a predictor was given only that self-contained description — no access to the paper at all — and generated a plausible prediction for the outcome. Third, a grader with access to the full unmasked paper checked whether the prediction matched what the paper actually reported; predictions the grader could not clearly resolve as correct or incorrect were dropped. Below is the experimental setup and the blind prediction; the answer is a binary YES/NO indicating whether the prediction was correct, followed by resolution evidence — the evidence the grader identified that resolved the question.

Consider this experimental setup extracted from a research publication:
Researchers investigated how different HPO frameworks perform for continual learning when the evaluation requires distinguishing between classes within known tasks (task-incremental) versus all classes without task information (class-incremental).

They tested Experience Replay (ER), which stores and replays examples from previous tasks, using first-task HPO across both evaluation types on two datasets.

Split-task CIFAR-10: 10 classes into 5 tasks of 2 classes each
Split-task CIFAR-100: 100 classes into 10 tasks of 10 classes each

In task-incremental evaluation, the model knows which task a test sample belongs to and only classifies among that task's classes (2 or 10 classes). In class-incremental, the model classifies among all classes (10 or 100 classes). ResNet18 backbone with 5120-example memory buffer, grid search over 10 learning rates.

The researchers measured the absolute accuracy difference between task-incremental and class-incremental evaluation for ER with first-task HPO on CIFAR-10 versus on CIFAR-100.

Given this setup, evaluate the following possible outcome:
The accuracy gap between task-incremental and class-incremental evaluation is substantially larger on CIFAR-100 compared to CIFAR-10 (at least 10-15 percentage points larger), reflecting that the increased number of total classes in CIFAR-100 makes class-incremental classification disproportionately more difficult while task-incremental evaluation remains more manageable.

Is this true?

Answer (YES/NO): YES